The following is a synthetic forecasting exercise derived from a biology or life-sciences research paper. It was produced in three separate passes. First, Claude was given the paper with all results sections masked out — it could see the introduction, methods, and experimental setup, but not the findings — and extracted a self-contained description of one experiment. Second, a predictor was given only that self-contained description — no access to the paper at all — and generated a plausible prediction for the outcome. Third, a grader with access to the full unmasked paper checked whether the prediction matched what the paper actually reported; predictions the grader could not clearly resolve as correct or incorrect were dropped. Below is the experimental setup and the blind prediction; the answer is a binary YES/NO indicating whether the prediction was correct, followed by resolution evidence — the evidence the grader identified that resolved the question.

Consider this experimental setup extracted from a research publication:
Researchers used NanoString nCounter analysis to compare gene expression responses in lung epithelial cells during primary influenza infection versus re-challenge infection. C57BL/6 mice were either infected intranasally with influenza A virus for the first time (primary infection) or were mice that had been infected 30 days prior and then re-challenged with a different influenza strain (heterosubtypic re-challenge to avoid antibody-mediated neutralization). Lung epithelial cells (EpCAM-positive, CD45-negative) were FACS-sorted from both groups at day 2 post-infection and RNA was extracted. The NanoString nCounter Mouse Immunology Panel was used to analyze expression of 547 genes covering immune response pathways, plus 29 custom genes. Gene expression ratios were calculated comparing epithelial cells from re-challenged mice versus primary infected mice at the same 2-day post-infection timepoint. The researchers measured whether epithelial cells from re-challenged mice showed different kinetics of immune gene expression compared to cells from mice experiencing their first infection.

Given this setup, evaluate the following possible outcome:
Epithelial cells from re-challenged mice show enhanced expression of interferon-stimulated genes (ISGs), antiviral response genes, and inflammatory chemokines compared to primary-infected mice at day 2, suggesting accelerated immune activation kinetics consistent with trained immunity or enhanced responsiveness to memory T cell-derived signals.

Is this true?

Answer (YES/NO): NO